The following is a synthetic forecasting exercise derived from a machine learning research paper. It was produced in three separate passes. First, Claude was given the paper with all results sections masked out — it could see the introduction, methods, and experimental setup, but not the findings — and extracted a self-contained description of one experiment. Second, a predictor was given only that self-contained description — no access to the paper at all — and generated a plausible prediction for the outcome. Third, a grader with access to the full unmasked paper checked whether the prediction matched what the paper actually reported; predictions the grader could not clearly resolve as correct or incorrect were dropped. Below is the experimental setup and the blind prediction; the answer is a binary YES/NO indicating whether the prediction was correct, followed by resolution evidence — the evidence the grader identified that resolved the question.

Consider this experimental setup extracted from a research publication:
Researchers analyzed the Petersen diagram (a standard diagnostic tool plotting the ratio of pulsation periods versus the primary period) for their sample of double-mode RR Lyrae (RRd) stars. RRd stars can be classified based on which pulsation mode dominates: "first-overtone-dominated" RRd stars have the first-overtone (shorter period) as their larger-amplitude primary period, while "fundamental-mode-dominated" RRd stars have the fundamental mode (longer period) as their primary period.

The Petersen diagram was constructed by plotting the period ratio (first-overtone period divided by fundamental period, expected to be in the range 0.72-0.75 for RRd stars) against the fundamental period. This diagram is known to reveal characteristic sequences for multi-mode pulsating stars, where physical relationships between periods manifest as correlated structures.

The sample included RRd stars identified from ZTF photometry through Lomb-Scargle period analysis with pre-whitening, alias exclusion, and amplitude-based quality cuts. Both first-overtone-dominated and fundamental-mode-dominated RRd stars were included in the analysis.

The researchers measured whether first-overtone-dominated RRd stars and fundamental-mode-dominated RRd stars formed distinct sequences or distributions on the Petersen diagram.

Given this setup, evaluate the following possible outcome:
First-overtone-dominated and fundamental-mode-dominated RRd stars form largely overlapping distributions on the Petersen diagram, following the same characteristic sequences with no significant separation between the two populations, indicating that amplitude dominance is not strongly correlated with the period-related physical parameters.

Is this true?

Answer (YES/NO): NO